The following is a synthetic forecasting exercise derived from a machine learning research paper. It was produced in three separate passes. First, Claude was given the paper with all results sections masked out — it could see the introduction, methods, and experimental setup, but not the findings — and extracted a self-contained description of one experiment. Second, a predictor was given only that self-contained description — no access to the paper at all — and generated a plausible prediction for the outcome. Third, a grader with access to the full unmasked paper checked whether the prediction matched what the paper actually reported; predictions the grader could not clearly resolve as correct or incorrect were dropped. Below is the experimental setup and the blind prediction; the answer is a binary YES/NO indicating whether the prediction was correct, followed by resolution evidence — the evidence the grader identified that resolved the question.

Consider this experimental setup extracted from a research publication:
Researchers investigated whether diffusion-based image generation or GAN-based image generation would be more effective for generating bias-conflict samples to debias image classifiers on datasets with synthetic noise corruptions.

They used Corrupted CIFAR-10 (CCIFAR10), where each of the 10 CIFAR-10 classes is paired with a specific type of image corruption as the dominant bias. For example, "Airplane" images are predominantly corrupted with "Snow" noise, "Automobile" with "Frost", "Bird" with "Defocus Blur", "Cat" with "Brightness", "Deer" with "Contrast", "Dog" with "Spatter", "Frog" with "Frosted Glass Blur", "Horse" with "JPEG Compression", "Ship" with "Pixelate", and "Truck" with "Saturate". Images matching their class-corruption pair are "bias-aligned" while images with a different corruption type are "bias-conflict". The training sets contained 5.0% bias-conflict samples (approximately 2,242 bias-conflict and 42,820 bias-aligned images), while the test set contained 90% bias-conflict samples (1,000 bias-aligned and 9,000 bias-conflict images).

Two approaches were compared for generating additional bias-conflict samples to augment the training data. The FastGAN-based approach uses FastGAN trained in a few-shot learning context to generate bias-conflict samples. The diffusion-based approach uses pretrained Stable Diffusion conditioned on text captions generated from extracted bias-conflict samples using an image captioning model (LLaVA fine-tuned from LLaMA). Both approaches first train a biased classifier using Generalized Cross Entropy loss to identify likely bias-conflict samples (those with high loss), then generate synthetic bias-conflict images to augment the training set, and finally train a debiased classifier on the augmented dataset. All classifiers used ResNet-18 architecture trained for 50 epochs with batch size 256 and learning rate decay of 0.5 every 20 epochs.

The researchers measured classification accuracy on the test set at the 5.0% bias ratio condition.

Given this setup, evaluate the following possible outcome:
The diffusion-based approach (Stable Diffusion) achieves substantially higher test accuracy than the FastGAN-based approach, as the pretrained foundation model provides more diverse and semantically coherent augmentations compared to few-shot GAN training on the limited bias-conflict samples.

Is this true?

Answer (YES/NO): NO